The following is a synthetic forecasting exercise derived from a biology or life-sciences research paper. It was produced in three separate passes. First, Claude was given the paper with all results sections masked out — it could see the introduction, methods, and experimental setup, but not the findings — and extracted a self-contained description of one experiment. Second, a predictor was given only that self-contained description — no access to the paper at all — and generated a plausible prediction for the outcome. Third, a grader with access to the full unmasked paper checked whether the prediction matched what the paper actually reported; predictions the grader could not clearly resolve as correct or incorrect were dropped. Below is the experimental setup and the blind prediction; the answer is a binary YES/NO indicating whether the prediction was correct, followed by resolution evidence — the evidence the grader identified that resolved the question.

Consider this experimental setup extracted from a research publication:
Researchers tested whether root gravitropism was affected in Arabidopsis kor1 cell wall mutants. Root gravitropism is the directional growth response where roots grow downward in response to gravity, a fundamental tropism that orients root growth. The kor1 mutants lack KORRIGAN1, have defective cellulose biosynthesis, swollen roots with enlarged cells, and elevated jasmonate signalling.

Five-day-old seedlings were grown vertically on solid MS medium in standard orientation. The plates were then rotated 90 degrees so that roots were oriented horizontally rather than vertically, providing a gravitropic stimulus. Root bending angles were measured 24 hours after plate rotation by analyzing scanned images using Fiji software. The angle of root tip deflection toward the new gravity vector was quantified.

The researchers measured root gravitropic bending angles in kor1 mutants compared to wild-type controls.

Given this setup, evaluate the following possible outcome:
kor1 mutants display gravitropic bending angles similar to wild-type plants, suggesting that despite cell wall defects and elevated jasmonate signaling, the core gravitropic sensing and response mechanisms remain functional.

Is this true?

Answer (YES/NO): YES